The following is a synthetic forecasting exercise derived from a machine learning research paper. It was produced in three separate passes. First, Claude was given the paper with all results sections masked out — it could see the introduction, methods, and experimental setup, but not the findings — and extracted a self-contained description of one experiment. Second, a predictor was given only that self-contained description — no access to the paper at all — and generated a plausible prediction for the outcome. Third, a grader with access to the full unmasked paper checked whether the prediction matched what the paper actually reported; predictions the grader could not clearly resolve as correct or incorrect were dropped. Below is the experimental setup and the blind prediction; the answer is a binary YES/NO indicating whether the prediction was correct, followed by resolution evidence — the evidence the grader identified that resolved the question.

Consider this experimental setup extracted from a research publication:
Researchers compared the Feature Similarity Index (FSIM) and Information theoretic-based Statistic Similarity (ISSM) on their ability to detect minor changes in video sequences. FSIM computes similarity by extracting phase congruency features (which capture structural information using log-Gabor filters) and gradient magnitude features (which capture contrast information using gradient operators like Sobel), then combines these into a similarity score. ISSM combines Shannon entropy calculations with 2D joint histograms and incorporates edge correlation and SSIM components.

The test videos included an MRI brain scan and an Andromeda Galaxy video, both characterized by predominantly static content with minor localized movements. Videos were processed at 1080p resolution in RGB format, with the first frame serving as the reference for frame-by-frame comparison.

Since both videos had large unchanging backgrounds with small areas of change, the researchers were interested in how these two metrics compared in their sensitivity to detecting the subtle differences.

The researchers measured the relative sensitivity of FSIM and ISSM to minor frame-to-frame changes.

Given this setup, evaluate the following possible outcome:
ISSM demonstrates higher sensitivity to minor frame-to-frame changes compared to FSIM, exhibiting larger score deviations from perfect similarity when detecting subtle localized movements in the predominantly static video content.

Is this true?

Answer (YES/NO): YES